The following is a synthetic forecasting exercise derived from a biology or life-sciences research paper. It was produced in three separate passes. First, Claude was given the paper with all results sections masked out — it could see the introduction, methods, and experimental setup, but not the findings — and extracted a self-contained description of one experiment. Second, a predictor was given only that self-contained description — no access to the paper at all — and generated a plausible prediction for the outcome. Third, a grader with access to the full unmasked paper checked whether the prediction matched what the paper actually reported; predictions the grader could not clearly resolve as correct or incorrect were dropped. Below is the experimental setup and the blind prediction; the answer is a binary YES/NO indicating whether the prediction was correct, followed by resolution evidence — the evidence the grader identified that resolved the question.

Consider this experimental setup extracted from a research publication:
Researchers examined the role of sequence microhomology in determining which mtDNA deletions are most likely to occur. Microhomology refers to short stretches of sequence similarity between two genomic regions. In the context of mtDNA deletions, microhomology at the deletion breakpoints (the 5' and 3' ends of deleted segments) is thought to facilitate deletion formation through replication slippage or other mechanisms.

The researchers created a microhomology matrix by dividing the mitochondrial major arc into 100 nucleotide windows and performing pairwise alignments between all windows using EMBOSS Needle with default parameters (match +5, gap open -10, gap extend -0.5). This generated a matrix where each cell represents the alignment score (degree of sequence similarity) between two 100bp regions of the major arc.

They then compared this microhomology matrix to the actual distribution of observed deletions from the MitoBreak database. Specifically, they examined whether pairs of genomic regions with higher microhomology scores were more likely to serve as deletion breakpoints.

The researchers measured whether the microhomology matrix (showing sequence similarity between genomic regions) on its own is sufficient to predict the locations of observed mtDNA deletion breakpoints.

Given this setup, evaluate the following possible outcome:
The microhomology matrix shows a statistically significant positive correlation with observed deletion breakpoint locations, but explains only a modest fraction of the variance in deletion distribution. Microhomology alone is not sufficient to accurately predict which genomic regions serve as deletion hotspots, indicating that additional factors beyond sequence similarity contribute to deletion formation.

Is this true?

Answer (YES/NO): YES